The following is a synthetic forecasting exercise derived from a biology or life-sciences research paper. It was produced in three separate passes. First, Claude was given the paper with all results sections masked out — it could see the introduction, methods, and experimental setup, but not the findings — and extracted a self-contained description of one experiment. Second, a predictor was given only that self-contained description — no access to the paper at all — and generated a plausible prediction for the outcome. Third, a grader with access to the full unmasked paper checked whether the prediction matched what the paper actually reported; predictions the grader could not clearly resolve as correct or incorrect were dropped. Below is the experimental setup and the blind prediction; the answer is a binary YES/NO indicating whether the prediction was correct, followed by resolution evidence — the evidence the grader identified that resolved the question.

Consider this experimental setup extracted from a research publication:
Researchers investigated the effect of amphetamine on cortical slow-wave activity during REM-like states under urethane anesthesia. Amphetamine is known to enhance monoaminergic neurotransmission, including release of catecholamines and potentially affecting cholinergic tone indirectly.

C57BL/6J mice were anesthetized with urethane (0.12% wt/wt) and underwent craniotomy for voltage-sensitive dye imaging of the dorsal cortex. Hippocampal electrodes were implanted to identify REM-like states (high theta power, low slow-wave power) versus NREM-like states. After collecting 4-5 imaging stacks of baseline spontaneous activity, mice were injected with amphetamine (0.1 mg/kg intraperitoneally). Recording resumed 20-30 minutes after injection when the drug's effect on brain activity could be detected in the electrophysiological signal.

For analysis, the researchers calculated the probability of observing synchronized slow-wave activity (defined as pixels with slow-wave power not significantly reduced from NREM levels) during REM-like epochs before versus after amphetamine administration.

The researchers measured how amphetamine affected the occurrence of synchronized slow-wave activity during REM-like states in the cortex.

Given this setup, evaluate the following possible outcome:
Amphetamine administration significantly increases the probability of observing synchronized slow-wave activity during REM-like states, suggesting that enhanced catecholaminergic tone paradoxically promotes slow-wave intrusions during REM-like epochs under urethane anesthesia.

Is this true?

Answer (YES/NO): NO